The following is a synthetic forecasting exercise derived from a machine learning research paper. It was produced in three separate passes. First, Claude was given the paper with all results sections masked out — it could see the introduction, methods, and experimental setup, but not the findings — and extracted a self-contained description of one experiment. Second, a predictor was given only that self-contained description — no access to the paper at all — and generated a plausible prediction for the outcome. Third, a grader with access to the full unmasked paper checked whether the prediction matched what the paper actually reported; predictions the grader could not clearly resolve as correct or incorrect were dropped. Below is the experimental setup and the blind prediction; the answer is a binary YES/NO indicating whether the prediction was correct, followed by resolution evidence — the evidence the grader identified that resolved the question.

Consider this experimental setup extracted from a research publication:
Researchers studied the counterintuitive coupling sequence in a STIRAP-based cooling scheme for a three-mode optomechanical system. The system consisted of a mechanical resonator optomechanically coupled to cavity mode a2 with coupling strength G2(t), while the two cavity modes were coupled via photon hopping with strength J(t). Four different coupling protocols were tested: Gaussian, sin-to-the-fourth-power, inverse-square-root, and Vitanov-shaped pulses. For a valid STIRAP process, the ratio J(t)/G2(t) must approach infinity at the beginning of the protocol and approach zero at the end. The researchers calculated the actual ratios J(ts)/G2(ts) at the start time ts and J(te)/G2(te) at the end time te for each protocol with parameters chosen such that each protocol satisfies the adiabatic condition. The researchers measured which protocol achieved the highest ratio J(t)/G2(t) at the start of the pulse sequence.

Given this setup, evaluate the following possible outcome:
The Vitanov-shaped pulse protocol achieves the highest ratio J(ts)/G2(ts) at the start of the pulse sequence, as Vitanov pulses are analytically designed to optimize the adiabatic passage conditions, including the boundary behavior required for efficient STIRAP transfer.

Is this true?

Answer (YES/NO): NO